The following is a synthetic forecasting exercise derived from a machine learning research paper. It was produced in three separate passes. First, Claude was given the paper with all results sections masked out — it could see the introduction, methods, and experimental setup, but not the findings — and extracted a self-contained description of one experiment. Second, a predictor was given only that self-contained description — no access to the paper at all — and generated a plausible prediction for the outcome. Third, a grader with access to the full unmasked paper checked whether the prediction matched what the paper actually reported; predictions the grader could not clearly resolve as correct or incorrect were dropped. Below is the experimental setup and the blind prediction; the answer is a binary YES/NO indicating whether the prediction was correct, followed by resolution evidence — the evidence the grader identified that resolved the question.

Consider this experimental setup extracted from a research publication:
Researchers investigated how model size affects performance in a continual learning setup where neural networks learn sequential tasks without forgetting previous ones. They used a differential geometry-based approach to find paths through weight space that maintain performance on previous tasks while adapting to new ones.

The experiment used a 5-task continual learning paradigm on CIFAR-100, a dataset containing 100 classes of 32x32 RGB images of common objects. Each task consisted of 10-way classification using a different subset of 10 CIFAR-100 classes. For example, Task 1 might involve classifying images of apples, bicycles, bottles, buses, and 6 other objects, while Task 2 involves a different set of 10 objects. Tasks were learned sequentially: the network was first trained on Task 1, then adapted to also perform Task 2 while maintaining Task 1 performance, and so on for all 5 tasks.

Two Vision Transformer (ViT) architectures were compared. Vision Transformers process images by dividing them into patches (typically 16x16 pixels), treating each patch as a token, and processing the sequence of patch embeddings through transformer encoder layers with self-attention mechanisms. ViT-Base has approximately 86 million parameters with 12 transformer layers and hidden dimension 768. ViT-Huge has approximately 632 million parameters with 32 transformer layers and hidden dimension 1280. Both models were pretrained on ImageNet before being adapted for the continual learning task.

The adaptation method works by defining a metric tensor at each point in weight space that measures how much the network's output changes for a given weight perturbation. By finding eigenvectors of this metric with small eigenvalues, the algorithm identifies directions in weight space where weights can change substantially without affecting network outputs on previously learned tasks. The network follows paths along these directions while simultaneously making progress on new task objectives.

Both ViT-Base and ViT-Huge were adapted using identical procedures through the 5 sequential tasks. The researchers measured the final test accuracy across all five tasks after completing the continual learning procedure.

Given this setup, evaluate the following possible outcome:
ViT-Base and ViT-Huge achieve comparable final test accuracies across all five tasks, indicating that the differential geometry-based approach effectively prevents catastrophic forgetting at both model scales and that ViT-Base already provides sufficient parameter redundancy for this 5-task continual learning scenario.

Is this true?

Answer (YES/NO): YES